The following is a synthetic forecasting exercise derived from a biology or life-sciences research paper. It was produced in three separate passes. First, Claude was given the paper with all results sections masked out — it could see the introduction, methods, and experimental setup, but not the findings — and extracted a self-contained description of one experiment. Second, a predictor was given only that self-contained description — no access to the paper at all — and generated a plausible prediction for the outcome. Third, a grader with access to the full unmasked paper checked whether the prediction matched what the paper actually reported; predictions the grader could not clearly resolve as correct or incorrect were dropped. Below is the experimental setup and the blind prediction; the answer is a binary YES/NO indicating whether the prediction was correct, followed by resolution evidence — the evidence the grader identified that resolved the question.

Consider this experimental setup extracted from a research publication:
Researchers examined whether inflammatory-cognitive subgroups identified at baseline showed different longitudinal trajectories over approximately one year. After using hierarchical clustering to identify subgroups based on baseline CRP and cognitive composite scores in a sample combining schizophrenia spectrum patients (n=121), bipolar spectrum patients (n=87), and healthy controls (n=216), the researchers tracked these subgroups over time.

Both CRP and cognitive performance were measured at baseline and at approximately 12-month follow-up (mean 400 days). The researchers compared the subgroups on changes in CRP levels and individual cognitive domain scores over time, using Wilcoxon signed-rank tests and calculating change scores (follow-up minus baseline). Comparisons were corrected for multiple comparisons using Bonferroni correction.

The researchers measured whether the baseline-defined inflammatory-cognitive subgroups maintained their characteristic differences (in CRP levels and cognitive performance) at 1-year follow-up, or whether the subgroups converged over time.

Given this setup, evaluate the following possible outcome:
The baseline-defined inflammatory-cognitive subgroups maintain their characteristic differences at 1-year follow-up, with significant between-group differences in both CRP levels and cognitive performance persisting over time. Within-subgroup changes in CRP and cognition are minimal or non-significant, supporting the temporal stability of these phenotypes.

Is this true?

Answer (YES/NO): NO